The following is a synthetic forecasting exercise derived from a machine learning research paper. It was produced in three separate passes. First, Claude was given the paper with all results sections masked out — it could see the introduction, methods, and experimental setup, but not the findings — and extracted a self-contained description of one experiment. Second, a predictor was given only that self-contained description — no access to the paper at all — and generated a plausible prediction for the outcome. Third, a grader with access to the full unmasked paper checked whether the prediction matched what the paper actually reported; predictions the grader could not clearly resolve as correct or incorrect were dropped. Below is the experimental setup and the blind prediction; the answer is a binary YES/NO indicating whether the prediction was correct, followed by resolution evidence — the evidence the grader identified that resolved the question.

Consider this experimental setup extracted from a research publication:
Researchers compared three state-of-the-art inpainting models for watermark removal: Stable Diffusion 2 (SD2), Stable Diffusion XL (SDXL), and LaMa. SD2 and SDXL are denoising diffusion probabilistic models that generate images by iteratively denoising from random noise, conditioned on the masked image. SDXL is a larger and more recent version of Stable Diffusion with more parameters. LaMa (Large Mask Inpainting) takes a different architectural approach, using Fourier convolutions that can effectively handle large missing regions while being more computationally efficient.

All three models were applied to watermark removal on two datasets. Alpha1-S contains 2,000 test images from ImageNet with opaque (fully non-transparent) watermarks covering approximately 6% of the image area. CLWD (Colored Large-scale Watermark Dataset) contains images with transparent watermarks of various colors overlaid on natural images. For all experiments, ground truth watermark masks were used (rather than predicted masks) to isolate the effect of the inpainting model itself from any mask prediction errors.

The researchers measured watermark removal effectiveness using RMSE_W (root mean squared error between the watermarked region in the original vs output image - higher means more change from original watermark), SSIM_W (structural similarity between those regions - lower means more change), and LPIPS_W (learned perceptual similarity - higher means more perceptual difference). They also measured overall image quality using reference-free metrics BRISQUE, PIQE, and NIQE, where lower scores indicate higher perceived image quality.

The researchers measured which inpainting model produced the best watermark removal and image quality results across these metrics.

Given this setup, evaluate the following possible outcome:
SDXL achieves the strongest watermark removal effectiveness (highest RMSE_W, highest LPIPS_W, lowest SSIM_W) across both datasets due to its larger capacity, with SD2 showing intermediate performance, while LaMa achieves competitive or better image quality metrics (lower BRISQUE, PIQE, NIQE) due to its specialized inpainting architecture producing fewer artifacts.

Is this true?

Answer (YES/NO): NO